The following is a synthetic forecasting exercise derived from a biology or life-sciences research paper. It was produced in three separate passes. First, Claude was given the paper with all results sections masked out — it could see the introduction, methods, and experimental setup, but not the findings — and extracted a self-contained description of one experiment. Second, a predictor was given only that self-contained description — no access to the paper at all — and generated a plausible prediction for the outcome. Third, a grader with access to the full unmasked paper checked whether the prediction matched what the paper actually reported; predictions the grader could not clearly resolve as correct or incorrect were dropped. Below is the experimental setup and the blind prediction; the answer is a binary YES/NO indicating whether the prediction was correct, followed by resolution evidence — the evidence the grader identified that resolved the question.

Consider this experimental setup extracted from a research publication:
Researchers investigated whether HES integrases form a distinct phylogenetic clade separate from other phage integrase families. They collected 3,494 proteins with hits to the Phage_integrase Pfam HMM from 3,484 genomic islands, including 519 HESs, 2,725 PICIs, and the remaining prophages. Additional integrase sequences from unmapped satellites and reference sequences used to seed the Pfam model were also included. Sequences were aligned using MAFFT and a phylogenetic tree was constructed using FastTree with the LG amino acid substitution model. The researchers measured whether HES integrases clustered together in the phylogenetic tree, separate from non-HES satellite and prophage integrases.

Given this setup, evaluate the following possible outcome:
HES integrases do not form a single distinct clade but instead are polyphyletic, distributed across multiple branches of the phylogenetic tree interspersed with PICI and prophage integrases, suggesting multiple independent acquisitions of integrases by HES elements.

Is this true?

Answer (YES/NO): NO